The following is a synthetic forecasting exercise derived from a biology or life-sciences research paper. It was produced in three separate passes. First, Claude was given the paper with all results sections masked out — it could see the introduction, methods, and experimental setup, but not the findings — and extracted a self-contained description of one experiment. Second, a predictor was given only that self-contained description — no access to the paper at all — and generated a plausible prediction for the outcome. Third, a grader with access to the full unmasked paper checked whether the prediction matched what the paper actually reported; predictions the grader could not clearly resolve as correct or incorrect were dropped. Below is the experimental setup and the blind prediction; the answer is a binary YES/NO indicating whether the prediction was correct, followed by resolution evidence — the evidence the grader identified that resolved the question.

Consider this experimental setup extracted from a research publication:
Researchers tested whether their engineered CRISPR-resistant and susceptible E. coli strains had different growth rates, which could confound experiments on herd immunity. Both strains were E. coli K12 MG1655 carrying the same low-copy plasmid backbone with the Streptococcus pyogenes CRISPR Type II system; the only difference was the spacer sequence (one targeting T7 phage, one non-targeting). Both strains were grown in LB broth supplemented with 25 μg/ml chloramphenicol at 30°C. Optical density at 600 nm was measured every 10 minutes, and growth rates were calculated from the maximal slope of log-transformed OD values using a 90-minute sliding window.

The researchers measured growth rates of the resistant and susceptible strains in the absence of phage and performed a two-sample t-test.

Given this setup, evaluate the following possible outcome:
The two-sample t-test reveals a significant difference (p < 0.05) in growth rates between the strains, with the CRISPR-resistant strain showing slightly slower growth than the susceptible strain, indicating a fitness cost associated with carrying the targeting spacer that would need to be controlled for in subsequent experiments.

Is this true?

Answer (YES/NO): NO